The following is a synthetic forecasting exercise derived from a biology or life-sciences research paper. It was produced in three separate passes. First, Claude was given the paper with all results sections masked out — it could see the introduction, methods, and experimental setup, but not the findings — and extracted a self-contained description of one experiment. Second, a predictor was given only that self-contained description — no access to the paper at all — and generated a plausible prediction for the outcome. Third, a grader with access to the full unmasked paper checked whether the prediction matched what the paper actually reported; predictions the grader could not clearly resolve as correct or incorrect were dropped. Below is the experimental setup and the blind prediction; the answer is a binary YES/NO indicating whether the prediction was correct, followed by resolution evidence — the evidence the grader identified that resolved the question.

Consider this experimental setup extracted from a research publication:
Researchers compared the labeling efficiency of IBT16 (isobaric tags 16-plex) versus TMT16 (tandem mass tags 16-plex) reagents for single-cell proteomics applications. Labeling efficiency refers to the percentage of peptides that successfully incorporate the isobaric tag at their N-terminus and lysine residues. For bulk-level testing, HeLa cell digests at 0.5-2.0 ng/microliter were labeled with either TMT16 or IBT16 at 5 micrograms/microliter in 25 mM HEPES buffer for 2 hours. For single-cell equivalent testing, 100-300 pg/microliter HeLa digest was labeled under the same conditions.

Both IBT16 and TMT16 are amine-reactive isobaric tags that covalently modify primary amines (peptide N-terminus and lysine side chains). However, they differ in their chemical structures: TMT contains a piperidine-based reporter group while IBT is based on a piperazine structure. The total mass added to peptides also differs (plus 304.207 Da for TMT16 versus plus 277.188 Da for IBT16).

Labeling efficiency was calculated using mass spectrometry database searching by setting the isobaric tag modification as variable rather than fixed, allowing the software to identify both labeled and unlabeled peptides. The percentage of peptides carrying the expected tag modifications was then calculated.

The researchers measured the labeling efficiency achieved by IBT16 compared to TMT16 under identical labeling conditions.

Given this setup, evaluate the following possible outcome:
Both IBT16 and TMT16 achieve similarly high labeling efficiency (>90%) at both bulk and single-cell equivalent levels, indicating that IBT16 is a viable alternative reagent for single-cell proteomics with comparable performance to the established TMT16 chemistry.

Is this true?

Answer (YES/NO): YES